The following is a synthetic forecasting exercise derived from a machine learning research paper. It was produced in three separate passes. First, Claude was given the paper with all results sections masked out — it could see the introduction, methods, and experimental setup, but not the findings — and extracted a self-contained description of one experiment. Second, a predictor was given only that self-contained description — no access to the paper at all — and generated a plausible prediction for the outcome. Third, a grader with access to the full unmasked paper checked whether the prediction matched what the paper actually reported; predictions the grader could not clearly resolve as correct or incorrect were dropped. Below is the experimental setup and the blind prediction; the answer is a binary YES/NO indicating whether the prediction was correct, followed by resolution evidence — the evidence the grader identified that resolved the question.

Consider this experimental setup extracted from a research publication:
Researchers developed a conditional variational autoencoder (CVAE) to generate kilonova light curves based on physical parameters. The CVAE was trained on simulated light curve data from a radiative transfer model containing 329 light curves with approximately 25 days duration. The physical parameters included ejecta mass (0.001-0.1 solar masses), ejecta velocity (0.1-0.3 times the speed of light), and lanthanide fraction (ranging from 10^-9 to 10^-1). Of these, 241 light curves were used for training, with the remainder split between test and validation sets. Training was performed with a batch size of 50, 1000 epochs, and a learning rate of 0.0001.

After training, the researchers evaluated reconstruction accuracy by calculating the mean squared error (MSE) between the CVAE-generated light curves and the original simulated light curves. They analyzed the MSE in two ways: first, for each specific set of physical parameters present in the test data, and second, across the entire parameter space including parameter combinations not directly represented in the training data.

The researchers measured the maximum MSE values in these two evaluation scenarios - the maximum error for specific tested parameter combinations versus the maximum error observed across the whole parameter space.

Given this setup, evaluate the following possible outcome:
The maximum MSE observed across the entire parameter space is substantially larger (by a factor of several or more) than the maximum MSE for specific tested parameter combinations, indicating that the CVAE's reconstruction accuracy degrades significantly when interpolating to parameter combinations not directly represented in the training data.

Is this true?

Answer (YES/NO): YES